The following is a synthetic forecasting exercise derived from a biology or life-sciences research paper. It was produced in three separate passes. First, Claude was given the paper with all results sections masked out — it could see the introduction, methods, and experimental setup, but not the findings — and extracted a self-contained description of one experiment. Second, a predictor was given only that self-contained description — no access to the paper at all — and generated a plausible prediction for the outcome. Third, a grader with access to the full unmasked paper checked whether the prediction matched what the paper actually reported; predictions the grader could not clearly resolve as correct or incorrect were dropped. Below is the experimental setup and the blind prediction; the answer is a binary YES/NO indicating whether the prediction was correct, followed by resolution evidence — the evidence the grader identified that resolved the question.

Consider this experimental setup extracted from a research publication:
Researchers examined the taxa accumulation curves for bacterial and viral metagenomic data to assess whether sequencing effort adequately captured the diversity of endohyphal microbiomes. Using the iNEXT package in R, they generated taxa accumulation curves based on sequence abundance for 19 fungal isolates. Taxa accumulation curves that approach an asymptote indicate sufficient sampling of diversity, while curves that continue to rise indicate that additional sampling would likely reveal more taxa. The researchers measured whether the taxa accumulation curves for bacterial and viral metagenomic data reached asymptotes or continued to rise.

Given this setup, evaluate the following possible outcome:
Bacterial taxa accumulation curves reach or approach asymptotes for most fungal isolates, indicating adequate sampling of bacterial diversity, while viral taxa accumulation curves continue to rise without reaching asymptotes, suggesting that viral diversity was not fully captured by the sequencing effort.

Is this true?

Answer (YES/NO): NO